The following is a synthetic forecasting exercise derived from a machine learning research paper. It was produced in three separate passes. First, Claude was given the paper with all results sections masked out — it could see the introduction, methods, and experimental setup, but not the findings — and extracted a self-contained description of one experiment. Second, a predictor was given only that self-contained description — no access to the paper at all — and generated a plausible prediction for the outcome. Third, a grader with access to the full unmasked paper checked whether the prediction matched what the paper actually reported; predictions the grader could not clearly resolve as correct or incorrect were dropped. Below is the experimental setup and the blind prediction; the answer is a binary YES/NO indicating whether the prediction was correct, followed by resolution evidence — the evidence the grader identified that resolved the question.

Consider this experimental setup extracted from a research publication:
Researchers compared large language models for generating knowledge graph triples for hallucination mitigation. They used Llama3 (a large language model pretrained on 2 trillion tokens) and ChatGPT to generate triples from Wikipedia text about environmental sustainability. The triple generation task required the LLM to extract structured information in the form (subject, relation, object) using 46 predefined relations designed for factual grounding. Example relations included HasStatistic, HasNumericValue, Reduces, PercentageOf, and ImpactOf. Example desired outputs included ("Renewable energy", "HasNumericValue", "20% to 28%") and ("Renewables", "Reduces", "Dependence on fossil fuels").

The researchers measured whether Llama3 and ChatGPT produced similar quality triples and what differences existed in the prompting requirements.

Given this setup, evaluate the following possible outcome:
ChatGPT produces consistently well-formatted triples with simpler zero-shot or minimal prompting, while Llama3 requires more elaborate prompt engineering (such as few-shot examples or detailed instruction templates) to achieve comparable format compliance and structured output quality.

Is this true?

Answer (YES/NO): YES